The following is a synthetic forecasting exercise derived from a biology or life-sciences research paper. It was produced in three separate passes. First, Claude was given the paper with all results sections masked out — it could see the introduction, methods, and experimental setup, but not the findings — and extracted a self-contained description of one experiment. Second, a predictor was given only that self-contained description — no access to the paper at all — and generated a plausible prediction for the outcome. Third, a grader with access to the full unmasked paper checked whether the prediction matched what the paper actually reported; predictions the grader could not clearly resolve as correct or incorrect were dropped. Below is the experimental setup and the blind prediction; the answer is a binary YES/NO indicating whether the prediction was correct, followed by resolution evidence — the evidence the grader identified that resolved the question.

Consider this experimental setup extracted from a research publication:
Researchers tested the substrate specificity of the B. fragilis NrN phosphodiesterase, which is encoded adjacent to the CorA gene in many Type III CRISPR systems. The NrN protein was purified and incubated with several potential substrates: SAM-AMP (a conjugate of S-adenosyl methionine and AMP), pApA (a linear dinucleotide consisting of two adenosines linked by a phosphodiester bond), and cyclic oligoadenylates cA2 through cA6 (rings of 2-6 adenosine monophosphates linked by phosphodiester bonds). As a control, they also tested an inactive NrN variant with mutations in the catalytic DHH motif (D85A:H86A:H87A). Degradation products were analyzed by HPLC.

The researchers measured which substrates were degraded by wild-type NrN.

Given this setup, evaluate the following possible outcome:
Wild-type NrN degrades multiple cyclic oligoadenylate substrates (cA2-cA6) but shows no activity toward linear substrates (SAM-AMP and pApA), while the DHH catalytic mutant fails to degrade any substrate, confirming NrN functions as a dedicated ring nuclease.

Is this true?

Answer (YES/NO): NO